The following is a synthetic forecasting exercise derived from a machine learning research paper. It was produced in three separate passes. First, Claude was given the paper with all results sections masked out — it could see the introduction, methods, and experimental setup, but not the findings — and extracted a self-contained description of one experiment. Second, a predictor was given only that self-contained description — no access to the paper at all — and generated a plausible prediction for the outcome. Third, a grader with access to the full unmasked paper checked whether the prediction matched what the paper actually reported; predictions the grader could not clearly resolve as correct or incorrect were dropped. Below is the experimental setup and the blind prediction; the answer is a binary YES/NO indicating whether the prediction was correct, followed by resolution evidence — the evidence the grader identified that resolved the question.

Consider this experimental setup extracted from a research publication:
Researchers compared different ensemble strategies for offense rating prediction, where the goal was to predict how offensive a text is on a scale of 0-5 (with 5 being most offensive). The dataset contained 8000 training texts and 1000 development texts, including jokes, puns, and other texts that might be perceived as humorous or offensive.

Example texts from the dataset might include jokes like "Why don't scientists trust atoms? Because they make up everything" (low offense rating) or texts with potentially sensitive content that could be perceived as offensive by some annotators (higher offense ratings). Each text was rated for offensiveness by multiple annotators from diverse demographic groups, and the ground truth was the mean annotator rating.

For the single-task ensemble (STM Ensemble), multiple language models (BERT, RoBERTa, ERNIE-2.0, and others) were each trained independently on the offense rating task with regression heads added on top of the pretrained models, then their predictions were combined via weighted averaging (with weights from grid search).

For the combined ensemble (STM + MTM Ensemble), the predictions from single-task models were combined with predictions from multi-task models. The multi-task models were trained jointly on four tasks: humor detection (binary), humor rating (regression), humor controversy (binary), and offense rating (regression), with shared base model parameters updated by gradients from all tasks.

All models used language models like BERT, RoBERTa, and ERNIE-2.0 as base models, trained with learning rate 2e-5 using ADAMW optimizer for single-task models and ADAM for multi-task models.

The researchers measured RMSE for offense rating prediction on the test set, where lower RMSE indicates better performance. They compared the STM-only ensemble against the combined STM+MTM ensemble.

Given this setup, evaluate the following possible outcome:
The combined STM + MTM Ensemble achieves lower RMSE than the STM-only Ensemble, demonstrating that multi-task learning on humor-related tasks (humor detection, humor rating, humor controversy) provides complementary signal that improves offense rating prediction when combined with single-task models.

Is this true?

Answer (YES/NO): YES